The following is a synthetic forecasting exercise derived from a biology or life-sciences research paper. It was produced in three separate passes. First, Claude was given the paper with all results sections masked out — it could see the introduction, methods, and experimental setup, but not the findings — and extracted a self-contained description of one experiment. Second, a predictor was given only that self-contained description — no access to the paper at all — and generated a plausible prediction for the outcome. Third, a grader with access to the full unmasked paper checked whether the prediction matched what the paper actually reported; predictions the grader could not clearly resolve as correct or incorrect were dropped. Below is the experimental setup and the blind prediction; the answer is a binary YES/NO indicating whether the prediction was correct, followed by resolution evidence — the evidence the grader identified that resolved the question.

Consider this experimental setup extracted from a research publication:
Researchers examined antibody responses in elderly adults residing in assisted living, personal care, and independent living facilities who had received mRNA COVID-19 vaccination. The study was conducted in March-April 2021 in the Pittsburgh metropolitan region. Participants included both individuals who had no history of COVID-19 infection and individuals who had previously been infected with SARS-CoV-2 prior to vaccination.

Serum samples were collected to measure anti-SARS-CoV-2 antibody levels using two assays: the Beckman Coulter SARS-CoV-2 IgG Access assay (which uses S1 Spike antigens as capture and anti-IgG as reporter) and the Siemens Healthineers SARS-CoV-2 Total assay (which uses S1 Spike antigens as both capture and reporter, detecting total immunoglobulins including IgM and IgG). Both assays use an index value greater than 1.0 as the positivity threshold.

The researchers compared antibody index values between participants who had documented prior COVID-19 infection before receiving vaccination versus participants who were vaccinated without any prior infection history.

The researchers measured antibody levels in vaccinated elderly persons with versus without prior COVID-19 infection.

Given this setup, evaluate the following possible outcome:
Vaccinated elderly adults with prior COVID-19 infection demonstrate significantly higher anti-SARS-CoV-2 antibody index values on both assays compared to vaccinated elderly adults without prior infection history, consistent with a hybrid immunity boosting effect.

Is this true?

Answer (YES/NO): NO